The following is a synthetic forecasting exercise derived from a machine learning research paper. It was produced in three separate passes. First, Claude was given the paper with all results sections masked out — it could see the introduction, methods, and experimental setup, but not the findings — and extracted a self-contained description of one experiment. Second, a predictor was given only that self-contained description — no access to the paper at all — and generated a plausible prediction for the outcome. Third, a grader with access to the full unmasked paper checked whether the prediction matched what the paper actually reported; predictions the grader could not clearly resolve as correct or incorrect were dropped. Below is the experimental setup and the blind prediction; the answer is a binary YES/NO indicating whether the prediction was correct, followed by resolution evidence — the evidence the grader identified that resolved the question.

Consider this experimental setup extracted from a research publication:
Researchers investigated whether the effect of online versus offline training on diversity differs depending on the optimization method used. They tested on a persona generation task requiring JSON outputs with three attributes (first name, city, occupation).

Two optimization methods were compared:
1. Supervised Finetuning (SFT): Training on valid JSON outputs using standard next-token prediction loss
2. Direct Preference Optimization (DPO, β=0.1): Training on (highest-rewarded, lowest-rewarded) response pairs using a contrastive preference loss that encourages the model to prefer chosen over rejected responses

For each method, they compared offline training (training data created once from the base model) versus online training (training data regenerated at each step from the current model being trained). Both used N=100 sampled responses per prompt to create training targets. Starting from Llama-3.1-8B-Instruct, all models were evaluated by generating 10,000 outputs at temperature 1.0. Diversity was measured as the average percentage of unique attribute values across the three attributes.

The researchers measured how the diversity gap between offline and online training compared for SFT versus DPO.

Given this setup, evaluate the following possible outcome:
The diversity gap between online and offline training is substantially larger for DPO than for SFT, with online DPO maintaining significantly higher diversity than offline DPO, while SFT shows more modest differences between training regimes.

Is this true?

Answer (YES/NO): NO